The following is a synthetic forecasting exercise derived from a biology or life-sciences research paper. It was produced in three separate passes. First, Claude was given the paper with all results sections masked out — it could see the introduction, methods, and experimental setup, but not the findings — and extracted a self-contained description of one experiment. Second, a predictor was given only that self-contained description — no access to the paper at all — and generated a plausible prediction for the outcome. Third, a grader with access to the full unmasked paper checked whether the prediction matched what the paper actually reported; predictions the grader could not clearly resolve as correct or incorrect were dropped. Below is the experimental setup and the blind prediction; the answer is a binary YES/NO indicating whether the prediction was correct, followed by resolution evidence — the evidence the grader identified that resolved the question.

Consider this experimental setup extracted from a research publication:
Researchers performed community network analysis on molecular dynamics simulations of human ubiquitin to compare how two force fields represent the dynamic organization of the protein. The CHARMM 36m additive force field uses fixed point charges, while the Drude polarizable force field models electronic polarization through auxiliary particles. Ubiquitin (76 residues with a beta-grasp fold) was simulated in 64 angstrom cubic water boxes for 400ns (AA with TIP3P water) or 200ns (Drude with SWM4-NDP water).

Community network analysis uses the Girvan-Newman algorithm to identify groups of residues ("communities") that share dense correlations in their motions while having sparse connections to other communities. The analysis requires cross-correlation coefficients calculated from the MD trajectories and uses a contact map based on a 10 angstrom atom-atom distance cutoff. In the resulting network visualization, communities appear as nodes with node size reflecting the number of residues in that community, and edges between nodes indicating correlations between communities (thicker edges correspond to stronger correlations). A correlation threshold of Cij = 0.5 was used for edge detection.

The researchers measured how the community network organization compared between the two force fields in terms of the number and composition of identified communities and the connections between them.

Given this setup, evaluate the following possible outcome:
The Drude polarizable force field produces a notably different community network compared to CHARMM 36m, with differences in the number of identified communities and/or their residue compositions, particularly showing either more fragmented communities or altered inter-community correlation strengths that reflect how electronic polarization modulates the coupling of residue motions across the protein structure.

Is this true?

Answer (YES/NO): YES